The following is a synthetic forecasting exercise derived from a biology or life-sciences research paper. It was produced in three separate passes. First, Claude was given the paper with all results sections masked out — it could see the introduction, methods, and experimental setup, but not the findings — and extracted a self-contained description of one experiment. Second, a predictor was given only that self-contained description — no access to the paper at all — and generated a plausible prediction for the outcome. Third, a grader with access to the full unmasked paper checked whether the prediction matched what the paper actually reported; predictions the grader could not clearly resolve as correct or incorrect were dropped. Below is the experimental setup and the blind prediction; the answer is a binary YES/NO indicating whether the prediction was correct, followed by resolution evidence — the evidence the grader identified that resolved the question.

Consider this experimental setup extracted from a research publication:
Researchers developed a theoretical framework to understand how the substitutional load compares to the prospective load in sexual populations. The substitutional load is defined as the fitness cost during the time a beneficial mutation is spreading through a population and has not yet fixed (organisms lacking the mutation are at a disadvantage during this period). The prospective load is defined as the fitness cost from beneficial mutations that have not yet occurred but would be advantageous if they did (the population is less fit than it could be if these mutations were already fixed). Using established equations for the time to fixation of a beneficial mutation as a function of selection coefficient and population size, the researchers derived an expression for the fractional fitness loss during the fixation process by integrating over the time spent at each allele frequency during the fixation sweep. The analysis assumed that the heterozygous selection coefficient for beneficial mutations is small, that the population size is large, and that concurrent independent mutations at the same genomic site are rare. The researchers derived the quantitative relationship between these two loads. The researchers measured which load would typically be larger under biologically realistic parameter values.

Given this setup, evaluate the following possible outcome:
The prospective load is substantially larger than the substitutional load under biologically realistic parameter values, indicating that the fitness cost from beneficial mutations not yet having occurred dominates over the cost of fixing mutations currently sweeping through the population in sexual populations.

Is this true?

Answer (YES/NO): NO